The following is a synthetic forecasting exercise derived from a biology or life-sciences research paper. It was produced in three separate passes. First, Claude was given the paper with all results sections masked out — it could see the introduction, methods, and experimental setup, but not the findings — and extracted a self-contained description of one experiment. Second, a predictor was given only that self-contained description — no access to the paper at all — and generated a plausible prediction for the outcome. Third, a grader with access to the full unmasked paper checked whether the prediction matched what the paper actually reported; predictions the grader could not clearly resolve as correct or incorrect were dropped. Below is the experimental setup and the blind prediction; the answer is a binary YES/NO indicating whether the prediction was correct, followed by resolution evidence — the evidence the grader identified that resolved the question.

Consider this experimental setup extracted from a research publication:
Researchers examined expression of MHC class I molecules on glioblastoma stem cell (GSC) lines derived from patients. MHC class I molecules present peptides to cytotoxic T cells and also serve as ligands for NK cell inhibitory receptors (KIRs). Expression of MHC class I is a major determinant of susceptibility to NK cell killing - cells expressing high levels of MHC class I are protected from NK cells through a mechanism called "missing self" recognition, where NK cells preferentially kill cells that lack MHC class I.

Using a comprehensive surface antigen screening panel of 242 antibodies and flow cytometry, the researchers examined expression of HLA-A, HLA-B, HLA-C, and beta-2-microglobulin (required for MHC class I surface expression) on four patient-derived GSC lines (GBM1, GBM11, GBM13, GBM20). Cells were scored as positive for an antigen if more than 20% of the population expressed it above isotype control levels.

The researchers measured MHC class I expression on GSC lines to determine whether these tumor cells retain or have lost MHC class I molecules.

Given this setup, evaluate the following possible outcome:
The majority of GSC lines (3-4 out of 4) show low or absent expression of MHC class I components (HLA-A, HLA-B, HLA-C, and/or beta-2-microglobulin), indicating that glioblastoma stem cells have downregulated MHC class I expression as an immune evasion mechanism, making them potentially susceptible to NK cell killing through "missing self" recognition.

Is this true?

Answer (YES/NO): NO